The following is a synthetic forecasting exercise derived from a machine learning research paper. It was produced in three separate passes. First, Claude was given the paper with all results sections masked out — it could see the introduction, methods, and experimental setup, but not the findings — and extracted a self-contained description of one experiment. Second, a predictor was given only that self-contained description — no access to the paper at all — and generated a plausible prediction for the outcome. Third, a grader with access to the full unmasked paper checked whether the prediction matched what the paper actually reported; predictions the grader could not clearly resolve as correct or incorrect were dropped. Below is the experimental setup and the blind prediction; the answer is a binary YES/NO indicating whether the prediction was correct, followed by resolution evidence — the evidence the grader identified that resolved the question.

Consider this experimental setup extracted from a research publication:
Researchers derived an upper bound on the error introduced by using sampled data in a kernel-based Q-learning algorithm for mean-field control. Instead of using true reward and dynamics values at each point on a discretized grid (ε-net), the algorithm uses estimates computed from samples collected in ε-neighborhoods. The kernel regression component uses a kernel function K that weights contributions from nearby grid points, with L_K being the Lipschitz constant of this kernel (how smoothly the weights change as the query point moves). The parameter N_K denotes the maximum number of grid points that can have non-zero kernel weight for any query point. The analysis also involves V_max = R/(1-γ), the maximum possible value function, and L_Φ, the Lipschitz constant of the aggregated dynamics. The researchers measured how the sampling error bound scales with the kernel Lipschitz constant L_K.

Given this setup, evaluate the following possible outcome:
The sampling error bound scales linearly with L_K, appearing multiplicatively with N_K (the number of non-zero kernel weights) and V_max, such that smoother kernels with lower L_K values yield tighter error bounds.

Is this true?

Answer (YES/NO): YES